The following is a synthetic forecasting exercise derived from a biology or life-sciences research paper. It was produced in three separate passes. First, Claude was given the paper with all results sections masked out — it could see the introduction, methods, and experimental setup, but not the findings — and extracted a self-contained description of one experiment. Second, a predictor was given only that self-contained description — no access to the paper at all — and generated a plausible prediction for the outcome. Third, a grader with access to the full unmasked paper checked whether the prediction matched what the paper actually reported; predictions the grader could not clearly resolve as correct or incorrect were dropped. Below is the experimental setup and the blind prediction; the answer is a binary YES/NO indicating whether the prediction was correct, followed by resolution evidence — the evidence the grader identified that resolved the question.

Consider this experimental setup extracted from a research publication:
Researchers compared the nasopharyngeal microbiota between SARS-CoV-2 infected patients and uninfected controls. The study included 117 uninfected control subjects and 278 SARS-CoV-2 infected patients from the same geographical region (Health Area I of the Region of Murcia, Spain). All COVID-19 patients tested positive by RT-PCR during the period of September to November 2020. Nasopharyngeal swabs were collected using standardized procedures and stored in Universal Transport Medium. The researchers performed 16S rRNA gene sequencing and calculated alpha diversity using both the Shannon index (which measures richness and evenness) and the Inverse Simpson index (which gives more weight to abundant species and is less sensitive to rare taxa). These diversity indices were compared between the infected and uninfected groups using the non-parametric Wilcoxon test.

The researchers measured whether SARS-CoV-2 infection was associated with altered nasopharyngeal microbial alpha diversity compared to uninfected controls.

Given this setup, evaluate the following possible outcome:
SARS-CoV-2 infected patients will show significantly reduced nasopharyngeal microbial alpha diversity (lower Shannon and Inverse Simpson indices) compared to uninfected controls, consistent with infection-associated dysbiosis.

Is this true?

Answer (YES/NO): NO